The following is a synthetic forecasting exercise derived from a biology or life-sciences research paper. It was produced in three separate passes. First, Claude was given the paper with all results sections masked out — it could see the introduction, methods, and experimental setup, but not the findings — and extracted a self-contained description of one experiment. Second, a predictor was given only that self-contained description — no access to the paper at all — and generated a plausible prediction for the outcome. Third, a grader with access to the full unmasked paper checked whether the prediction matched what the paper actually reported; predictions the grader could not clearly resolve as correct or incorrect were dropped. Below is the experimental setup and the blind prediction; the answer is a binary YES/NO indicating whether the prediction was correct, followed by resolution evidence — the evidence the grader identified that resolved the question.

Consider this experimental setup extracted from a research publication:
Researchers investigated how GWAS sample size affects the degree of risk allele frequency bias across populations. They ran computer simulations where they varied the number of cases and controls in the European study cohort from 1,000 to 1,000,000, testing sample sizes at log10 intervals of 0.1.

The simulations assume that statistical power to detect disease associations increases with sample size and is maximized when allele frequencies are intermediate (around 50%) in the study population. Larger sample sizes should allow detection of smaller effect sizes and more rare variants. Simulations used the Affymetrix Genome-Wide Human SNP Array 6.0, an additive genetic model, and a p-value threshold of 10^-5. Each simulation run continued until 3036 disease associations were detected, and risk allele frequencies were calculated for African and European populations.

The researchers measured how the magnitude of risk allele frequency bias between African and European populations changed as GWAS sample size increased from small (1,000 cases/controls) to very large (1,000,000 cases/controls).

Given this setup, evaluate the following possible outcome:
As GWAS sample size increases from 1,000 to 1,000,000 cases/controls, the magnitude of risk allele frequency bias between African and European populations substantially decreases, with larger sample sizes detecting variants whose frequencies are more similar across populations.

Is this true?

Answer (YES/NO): NO